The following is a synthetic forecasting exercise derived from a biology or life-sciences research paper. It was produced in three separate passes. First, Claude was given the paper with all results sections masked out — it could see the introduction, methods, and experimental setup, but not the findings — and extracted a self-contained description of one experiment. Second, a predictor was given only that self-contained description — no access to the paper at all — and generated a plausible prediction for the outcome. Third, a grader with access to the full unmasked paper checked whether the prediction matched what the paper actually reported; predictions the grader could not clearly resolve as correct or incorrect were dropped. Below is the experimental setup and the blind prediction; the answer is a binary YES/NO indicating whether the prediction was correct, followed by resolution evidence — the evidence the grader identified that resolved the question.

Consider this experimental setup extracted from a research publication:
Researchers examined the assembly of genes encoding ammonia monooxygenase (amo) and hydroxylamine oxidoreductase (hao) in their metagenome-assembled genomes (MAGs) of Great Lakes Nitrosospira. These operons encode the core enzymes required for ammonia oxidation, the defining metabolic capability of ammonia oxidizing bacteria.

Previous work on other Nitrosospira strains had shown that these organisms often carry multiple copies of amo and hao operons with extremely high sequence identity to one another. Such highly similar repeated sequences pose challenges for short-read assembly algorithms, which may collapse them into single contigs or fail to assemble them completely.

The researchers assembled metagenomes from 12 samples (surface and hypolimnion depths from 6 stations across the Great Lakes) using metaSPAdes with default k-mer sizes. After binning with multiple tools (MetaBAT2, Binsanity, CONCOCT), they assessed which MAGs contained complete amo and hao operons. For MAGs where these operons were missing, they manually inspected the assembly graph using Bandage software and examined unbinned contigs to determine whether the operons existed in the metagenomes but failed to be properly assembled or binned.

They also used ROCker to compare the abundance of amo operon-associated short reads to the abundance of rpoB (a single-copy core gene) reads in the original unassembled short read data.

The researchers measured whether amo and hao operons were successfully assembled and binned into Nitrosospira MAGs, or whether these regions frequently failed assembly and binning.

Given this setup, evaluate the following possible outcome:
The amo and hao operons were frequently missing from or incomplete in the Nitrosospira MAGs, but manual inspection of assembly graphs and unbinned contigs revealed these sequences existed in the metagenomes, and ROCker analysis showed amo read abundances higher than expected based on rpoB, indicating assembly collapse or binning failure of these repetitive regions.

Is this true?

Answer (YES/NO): YES